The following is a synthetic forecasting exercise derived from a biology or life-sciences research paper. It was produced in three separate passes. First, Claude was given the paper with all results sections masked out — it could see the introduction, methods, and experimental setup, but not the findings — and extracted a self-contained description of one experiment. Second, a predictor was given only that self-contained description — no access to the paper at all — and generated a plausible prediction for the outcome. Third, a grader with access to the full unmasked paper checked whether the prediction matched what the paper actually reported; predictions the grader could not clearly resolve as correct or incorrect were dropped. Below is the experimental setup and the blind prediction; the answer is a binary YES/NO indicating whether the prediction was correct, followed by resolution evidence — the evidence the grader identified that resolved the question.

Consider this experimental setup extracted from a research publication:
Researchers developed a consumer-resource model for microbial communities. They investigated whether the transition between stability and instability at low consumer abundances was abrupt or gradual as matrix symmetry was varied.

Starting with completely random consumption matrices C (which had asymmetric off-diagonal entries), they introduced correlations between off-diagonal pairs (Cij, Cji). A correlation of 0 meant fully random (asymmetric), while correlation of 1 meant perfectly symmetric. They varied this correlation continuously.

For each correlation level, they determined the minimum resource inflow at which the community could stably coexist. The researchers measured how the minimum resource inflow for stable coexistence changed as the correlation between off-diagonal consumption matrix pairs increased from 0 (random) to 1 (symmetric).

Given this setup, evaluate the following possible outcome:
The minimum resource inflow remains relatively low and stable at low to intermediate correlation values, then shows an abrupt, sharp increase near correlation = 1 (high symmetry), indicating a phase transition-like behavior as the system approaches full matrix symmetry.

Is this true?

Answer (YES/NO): NO